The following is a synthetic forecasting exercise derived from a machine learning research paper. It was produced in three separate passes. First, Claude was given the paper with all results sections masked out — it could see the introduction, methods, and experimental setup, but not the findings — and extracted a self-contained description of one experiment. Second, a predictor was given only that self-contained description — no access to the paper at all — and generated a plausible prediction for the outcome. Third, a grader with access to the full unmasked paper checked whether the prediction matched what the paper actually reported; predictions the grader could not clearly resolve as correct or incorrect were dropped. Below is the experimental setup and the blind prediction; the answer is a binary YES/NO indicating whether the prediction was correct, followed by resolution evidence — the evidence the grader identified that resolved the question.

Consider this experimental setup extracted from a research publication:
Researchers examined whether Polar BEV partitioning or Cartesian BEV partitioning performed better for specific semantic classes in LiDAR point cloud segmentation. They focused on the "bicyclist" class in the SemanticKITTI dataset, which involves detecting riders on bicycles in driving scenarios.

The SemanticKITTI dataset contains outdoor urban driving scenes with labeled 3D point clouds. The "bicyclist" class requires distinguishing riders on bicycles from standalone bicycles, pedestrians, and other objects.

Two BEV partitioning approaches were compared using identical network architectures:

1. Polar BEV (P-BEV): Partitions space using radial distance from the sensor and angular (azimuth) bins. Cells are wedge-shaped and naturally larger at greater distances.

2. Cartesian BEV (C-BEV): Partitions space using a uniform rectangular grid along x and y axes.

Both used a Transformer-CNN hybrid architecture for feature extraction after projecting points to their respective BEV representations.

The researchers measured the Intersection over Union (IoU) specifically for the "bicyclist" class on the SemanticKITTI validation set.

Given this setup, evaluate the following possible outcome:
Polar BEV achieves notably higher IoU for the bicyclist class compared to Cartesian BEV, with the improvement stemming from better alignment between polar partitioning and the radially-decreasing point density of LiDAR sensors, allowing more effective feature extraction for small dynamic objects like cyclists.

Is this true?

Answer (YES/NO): NO